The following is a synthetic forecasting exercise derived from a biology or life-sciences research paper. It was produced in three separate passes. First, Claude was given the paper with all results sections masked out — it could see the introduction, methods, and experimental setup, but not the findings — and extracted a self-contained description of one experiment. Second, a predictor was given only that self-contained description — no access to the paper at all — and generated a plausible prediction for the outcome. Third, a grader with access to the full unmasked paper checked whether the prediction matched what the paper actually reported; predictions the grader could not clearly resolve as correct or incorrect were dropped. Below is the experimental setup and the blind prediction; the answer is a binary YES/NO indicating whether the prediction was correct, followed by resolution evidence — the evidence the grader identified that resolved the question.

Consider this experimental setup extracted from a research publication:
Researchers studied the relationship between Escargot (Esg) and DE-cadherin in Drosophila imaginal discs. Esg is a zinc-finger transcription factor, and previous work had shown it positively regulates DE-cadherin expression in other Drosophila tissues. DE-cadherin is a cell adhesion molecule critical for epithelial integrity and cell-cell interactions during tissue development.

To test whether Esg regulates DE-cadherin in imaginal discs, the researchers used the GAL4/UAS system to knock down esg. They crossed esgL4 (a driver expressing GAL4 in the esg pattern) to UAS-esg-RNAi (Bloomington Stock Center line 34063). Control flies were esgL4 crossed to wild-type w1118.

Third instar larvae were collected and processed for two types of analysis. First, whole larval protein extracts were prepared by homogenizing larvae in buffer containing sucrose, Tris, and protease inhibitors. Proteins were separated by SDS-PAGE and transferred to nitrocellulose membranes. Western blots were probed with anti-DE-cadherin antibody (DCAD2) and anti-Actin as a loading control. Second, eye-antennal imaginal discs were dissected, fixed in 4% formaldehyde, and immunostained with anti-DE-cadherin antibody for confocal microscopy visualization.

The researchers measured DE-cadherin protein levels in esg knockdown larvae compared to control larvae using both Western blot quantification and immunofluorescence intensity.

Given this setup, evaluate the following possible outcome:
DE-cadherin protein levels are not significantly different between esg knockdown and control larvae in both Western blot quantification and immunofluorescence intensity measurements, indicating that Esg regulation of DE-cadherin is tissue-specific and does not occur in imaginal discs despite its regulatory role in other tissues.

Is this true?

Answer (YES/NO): NO